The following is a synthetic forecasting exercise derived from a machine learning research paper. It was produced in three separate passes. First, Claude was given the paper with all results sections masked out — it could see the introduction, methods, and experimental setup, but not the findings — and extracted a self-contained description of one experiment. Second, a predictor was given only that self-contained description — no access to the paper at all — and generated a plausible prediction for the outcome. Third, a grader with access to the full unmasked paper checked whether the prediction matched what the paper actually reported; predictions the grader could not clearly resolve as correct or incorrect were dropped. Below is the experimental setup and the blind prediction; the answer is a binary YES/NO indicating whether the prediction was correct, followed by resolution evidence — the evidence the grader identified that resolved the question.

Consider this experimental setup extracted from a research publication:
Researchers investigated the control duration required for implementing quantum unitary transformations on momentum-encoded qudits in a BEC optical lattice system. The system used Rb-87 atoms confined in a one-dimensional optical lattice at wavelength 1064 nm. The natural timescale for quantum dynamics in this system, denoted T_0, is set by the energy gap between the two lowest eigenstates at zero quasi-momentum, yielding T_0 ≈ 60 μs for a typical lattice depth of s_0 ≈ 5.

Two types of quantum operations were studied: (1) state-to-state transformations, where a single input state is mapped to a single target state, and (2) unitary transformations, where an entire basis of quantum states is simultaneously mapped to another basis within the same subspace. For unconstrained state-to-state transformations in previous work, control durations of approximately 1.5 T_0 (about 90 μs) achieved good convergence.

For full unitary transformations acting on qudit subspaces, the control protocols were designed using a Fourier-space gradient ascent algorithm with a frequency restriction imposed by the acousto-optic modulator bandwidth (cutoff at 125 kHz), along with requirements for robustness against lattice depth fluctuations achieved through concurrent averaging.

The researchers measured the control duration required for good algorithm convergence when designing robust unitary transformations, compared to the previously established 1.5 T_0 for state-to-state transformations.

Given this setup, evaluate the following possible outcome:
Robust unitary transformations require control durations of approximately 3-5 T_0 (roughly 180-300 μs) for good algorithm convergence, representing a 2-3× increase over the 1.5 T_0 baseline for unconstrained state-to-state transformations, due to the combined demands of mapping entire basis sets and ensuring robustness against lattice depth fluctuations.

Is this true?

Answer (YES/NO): NO